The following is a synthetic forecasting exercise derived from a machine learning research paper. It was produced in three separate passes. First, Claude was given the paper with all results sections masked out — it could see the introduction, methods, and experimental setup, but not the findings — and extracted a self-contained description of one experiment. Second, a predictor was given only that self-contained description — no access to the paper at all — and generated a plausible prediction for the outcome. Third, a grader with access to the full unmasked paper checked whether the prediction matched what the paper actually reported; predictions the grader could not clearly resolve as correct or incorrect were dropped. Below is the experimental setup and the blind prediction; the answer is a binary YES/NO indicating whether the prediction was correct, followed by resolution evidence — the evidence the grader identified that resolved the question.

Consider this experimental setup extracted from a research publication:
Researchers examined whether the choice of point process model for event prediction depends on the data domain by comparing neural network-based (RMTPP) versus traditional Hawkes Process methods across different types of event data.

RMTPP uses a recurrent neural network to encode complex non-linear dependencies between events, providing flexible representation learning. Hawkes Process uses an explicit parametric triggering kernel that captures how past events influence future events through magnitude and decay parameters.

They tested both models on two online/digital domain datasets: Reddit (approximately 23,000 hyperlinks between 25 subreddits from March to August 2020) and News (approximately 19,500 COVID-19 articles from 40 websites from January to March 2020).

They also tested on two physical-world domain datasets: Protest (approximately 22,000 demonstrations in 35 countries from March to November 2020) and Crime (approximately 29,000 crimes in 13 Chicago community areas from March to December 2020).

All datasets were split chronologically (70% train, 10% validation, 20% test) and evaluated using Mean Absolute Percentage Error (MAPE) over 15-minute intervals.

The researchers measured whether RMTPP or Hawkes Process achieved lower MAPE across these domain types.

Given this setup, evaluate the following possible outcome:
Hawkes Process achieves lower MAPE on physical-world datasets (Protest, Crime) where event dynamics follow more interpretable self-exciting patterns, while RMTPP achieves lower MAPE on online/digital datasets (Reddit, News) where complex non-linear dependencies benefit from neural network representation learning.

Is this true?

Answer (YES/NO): YES